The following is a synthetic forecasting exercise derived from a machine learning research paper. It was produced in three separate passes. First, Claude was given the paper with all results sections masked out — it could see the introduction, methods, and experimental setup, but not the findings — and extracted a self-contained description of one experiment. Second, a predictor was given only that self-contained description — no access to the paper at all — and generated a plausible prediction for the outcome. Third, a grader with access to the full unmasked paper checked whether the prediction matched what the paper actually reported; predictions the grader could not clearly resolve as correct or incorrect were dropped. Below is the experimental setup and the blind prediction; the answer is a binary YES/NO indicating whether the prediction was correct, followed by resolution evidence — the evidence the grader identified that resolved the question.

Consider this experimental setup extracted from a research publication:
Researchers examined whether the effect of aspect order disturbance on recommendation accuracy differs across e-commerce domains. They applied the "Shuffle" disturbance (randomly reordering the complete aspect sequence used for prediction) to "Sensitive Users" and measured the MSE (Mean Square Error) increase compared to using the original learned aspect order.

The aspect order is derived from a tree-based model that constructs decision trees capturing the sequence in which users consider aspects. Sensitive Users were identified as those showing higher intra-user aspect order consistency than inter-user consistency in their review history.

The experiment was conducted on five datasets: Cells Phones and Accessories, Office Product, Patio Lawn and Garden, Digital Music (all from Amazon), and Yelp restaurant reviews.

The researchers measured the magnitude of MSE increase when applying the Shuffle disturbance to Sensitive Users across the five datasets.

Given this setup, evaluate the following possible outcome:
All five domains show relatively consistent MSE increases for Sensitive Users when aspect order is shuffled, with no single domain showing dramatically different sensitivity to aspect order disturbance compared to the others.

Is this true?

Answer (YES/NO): NO